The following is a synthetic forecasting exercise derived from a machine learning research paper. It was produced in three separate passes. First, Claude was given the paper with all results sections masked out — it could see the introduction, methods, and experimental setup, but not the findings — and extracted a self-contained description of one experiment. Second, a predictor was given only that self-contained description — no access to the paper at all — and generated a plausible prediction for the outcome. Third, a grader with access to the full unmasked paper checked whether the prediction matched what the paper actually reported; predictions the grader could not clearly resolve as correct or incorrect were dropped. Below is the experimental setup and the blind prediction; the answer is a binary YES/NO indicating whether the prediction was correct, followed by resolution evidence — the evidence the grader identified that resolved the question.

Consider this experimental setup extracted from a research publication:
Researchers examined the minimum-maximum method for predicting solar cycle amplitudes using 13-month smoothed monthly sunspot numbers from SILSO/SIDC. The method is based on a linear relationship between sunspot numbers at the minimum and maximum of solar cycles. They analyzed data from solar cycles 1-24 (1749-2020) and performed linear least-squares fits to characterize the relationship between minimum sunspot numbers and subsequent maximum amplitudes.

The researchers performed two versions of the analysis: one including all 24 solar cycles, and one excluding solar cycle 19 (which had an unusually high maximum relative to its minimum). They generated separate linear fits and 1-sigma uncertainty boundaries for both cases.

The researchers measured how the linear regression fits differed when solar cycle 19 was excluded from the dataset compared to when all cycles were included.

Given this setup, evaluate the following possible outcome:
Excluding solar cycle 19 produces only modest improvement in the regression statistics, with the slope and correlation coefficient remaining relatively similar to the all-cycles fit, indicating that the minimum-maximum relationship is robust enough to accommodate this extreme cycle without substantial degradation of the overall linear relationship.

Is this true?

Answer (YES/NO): NO